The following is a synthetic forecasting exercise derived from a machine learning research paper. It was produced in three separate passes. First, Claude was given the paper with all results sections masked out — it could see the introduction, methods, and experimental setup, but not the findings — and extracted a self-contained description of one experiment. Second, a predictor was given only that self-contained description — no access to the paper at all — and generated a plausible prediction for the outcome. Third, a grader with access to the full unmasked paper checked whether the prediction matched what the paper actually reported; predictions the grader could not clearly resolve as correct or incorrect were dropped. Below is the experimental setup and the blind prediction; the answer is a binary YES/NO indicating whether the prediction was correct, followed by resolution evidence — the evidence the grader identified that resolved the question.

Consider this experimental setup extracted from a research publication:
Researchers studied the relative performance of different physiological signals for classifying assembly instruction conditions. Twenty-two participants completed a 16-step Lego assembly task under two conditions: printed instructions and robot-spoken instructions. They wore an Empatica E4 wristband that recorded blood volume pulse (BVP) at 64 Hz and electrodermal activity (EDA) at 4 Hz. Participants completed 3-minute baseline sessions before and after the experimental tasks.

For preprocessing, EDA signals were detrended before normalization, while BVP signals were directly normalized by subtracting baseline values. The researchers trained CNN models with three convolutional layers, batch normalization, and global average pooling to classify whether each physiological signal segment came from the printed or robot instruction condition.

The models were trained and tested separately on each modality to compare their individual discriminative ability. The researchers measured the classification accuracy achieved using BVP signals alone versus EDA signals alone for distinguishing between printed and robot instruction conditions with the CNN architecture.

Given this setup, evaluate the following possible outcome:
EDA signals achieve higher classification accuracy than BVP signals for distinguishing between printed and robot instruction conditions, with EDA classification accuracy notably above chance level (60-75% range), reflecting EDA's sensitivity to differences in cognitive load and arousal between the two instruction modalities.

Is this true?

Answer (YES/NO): NO